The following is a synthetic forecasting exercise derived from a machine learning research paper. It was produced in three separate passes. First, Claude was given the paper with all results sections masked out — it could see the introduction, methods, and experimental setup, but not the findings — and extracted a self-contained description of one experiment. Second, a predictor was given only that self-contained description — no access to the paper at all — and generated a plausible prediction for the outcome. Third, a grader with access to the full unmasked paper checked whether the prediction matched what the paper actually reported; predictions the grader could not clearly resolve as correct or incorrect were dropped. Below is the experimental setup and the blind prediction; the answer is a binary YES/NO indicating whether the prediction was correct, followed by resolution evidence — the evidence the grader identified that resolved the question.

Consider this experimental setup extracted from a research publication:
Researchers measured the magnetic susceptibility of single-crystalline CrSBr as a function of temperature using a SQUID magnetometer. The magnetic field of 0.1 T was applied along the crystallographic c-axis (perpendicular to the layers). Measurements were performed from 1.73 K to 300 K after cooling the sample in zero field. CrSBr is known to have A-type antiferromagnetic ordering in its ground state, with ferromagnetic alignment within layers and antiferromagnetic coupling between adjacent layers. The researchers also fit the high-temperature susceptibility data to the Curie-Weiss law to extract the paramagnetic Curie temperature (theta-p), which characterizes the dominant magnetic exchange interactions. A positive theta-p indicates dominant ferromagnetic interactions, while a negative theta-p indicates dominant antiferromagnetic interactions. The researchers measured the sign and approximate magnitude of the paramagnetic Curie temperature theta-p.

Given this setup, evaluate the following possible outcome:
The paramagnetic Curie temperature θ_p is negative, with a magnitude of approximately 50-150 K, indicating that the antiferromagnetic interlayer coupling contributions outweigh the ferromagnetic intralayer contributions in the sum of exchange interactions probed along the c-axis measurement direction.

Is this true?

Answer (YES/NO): NO